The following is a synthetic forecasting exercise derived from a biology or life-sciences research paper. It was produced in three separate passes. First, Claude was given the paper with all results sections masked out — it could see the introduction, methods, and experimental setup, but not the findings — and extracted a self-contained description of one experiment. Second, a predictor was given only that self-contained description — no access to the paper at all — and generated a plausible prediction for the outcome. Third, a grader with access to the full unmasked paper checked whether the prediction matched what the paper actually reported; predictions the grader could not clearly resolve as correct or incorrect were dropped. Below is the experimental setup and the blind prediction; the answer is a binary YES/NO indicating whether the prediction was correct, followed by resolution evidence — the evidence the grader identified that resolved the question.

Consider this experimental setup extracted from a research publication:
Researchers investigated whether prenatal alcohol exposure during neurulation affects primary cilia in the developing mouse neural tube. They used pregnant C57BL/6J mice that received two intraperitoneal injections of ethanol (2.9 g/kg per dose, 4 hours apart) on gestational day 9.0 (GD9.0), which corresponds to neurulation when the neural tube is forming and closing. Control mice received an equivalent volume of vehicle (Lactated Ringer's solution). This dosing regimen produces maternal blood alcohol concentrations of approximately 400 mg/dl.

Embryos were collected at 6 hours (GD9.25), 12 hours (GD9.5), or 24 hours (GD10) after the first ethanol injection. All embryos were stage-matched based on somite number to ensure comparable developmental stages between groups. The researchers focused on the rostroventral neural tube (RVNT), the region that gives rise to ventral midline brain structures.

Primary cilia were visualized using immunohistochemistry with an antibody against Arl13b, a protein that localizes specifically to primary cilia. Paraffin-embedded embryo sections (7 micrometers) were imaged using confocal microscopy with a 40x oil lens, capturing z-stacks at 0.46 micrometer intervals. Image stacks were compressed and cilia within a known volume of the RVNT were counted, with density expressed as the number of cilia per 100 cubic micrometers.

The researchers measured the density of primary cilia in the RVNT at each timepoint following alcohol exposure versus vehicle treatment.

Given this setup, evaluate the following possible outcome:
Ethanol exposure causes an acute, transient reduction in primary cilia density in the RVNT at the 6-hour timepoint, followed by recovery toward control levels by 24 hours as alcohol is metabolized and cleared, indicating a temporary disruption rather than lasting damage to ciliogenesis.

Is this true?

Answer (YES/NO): NO